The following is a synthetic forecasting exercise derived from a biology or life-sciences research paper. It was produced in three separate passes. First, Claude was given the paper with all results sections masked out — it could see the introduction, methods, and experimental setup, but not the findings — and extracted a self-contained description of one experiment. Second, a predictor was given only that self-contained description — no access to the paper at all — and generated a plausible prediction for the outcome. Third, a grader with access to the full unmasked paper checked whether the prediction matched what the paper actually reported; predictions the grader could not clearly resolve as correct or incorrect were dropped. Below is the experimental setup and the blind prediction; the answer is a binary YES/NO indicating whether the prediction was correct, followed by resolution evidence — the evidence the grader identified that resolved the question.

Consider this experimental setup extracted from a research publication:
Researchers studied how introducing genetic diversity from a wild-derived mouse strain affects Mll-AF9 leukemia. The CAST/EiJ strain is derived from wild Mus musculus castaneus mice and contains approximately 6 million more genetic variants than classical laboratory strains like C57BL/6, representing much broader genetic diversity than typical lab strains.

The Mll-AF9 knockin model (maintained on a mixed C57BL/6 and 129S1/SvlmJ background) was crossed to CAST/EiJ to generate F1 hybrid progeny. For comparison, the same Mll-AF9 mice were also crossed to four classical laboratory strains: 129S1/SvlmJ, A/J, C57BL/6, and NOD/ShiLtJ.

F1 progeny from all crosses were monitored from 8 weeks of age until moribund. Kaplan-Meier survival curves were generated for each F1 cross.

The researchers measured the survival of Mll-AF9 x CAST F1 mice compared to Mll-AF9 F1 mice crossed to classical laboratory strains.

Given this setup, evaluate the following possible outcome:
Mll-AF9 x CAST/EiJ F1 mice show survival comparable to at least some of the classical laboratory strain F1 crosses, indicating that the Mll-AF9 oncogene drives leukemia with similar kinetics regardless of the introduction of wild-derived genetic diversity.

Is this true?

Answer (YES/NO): NO